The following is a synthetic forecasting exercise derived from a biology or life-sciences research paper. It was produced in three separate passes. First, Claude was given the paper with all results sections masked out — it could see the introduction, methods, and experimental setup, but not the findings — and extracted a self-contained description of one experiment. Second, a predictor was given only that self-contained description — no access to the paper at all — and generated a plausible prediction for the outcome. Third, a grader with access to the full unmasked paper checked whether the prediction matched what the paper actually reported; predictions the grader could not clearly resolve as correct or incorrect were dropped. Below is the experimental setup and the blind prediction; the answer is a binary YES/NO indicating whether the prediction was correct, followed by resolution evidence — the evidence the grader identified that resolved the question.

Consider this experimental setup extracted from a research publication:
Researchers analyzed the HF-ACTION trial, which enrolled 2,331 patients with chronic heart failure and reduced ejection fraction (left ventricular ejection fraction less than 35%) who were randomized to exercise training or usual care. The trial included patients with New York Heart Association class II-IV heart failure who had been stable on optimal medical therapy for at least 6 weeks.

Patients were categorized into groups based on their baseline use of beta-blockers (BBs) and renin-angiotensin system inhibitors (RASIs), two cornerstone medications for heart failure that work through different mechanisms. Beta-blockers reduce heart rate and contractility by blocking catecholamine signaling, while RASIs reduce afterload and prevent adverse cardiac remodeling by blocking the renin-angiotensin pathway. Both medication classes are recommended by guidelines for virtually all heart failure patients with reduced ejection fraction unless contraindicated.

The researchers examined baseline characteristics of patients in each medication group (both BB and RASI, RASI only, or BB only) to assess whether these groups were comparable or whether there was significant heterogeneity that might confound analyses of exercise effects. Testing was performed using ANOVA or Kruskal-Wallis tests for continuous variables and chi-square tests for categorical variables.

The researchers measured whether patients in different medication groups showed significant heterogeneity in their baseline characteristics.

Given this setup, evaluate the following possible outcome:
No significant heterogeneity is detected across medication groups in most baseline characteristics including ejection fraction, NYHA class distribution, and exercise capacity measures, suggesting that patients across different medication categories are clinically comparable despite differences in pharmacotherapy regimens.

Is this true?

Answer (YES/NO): NO